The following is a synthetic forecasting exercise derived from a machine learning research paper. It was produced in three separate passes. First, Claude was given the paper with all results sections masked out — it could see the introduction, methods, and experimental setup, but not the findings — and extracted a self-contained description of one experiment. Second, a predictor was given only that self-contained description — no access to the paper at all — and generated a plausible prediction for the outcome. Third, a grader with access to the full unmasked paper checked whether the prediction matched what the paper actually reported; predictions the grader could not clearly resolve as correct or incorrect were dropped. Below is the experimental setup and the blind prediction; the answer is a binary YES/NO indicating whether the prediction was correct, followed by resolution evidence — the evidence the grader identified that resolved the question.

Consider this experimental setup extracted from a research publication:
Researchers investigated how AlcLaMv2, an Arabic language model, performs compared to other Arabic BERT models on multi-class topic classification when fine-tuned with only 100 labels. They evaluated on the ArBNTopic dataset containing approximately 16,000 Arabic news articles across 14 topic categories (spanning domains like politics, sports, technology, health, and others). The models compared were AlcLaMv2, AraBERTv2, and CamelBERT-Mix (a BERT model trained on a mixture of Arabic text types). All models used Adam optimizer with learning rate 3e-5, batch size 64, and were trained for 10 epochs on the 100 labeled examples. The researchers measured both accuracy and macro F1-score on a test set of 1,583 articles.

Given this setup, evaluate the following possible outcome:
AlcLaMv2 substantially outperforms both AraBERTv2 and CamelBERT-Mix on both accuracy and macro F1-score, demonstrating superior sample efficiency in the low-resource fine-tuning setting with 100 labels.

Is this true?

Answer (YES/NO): NO